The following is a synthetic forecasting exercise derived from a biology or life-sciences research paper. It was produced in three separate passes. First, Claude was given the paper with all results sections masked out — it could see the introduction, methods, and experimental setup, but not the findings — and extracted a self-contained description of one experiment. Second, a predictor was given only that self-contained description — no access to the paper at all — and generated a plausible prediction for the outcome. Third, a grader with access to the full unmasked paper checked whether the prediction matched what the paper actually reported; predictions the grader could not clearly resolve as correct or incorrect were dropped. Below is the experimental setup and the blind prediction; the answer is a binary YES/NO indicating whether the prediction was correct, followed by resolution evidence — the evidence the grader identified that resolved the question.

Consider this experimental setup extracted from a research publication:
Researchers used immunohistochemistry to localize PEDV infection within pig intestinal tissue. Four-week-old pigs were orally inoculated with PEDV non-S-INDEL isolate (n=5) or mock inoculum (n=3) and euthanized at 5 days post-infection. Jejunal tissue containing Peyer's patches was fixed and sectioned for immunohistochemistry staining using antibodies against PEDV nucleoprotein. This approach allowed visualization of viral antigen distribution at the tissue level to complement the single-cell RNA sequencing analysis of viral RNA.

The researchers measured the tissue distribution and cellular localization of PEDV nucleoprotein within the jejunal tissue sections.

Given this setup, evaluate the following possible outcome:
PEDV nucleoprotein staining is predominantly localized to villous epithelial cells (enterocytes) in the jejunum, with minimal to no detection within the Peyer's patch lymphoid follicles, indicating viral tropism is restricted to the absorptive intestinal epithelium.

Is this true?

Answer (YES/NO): NO